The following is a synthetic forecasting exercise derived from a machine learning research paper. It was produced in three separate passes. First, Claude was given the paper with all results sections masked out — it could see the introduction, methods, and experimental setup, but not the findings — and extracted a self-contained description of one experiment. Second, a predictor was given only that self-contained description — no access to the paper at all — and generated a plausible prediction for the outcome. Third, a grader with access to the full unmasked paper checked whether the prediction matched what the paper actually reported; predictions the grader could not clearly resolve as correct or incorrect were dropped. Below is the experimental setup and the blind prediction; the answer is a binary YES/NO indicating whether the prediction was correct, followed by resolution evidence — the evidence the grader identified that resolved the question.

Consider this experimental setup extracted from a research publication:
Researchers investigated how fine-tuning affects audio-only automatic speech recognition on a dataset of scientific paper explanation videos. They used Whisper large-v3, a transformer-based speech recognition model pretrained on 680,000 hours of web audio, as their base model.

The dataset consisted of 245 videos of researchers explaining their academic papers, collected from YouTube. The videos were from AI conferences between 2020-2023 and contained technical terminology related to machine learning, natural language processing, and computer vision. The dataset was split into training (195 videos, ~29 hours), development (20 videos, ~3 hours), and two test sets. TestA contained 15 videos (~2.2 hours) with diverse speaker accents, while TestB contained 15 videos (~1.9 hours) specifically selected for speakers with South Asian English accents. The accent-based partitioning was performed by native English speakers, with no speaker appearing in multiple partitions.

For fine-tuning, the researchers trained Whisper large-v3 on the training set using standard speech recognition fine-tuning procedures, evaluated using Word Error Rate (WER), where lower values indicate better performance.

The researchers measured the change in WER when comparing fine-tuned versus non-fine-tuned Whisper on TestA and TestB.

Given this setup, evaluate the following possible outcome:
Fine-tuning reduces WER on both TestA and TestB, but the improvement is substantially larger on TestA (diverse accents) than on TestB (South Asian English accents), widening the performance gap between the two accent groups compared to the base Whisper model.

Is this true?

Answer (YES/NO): NO